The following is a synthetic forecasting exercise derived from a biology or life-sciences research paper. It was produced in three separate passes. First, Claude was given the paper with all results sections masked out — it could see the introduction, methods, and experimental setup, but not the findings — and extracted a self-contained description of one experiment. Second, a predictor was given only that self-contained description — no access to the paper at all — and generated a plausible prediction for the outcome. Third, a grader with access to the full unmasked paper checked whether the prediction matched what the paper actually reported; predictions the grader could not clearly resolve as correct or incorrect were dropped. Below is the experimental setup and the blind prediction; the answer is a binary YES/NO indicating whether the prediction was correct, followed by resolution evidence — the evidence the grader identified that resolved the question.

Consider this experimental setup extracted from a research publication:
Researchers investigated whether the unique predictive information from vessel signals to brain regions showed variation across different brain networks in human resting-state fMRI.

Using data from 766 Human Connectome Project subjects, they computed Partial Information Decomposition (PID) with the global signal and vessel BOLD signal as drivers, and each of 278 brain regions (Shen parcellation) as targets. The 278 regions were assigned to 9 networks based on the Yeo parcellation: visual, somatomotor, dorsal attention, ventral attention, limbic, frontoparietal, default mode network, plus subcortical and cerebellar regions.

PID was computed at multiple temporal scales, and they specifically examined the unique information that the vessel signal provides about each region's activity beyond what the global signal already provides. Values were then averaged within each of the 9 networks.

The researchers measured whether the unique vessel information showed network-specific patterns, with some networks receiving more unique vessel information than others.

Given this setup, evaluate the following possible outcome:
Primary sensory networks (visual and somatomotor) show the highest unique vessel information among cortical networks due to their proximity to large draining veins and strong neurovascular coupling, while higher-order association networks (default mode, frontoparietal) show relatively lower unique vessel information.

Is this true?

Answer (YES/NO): NO